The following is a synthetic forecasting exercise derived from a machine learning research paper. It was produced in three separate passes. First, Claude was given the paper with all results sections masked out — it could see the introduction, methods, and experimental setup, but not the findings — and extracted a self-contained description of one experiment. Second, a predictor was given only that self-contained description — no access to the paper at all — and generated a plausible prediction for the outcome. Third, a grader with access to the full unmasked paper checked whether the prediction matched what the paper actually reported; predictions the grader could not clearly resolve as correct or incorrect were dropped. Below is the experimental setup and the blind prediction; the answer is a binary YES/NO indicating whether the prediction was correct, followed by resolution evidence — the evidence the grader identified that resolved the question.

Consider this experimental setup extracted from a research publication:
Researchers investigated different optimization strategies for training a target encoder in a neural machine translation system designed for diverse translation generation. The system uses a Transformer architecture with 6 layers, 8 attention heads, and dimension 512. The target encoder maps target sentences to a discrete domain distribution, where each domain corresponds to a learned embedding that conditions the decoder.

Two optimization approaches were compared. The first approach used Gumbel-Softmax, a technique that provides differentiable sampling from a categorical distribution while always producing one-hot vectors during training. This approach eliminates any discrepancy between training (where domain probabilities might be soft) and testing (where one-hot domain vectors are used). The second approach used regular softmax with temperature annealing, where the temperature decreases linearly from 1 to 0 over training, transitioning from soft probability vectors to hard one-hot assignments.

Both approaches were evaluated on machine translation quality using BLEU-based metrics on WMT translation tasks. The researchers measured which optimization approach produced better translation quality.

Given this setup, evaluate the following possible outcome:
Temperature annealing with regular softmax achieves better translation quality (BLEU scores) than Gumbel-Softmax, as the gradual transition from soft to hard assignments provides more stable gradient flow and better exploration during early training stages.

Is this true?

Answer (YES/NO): YES